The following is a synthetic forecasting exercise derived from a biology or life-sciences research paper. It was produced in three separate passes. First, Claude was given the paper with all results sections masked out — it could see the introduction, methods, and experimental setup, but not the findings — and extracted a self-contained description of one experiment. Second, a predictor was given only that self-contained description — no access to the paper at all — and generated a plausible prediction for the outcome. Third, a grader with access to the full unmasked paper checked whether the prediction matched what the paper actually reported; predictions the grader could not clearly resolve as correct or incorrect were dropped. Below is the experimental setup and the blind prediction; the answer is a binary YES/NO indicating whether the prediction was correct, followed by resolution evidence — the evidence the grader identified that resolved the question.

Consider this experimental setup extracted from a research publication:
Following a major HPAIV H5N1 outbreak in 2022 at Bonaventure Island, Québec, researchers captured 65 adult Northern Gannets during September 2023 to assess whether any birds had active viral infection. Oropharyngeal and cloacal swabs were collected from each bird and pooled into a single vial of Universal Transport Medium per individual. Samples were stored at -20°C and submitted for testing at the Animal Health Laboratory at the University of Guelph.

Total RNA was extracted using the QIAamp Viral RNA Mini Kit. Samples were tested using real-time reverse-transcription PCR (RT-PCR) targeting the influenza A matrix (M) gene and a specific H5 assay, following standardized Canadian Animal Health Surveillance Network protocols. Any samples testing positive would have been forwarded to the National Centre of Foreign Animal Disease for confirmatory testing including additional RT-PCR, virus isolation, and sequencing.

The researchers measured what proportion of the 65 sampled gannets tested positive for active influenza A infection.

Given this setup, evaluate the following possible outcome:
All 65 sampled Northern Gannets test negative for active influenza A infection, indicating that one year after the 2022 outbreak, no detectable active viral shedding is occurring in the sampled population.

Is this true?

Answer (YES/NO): YES